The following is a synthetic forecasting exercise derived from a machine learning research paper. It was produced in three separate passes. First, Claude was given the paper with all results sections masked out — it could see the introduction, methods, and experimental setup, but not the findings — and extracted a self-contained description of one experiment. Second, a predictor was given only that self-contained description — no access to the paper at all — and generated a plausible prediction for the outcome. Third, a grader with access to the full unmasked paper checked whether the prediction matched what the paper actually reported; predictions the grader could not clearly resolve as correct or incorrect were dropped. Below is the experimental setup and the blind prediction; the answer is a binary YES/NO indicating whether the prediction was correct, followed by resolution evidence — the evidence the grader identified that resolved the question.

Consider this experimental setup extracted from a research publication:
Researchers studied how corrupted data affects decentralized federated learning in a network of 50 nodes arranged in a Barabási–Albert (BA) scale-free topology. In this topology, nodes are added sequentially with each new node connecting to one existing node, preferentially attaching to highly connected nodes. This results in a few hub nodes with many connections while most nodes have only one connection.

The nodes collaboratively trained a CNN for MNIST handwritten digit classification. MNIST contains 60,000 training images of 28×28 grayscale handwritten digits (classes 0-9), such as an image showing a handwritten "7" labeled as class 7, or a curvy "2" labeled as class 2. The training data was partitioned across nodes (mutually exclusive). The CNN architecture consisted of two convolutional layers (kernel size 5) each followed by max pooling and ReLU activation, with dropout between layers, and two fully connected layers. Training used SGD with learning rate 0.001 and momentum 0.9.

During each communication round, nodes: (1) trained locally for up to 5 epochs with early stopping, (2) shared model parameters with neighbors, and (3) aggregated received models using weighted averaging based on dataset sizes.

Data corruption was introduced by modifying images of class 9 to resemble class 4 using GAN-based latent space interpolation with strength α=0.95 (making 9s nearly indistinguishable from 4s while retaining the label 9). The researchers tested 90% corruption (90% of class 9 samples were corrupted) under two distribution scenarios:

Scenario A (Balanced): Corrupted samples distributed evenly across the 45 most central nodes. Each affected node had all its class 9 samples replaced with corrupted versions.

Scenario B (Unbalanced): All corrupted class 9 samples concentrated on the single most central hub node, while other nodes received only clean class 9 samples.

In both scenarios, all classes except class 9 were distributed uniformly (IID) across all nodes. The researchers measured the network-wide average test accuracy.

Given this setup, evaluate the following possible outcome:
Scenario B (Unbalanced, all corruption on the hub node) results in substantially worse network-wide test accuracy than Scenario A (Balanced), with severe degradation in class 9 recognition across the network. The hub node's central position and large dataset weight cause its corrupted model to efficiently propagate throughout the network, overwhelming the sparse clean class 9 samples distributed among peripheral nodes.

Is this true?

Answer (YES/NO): NO